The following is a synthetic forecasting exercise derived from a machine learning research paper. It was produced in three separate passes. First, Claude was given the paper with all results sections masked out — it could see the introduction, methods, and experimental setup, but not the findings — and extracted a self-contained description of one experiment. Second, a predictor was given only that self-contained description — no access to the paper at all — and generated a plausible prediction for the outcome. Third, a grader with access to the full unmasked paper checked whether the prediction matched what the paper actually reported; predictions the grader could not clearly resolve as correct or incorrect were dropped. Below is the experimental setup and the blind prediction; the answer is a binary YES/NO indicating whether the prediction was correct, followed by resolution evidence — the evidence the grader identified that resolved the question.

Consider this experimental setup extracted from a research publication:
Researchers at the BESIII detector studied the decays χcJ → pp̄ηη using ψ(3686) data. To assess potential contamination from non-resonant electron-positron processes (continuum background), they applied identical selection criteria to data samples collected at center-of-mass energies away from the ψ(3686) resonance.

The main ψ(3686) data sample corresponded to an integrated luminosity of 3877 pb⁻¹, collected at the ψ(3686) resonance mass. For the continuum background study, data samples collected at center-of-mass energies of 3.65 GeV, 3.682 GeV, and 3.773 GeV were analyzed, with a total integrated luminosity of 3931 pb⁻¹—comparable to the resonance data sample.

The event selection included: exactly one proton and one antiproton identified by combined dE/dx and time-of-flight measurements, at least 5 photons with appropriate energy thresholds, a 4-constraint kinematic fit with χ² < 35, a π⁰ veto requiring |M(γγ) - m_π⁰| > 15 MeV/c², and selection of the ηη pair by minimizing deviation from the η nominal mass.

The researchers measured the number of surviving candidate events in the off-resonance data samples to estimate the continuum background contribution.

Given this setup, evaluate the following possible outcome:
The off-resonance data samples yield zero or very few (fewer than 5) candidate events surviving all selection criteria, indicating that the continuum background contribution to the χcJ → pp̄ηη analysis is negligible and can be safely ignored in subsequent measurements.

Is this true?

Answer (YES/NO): YES